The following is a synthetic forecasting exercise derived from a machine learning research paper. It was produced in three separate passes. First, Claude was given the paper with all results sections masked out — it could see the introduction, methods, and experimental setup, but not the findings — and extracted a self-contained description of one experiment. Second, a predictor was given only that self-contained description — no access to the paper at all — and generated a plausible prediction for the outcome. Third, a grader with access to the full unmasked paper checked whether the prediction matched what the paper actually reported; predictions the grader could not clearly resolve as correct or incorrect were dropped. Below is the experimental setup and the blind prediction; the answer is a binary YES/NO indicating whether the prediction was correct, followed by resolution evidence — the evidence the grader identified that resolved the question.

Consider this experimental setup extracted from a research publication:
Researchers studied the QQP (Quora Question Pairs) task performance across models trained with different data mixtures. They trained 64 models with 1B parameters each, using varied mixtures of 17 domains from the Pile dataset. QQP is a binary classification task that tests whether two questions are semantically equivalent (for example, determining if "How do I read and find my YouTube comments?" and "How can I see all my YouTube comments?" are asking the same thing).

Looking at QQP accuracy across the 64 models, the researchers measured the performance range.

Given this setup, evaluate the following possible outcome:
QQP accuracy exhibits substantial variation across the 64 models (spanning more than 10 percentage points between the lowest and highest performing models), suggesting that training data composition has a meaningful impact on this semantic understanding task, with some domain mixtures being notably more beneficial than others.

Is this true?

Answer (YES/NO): YES